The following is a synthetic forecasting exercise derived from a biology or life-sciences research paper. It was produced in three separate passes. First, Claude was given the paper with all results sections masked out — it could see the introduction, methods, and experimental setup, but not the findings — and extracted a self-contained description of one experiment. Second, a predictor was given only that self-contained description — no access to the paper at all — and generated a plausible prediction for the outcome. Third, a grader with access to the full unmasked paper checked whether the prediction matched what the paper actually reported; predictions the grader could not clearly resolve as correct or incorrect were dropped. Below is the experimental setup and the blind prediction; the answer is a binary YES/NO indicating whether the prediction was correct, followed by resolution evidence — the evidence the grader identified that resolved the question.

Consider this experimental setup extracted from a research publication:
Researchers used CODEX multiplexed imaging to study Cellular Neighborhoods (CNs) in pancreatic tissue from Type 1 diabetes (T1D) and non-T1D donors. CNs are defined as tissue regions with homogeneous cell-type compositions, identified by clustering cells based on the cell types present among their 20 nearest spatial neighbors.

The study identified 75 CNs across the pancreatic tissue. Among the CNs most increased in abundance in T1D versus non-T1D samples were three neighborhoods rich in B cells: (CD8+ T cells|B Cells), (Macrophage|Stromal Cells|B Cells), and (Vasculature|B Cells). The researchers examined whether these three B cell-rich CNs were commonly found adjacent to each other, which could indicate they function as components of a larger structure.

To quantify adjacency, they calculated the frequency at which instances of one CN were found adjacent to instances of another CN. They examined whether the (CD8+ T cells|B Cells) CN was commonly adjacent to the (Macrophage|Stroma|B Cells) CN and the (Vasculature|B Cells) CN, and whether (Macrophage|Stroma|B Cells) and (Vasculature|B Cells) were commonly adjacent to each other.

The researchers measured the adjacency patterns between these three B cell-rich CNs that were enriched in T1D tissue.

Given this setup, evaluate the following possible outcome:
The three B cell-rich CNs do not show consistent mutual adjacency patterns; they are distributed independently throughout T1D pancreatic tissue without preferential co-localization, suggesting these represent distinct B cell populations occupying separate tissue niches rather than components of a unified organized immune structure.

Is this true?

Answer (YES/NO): NO